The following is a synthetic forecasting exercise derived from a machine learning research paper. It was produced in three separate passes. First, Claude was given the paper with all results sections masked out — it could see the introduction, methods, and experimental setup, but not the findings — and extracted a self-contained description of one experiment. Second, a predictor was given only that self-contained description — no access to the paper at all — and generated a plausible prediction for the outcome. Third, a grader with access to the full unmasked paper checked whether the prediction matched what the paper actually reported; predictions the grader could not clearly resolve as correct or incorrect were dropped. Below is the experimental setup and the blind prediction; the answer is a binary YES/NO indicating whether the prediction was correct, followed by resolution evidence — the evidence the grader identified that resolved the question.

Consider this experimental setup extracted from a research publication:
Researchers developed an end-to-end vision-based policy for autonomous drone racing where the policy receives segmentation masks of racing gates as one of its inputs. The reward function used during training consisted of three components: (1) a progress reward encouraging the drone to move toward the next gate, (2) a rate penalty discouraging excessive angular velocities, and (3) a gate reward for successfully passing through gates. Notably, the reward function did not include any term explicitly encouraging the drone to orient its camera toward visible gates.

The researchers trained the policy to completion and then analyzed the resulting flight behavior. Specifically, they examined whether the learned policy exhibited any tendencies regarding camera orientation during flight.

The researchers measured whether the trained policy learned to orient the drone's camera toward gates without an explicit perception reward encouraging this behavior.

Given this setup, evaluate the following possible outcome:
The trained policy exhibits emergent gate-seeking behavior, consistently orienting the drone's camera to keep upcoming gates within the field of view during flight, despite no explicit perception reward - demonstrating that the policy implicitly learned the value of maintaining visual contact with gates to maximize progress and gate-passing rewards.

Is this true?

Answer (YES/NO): YES